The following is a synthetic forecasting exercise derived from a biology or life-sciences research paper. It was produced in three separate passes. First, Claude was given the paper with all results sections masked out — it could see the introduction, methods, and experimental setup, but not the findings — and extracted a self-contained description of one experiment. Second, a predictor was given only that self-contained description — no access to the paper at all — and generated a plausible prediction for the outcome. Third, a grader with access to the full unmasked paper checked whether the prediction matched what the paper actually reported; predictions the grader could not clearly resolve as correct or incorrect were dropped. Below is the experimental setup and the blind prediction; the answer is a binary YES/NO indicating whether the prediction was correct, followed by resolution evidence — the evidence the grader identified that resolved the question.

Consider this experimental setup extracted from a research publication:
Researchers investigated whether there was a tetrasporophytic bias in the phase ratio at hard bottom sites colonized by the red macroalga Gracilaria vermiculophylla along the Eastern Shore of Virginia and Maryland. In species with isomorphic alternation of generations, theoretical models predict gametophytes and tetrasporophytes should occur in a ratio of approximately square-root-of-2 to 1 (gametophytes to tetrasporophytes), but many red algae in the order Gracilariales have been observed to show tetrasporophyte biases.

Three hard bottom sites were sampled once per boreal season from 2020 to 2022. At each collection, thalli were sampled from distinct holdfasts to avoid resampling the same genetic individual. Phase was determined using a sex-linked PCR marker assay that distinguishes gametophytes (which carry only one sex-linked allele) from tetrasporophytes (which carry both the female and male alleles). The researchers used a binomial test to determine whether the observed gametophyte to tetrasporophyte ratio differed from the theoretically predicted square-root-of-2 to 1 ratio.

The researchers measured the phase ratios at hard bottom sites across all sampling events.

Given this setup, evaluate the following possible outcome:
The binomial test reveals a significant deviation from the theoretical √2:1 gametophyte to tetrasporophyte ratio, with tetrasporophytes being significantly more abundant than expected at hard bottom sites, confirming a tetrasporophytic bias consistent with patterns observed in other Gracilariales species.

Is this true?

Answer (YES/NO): YES